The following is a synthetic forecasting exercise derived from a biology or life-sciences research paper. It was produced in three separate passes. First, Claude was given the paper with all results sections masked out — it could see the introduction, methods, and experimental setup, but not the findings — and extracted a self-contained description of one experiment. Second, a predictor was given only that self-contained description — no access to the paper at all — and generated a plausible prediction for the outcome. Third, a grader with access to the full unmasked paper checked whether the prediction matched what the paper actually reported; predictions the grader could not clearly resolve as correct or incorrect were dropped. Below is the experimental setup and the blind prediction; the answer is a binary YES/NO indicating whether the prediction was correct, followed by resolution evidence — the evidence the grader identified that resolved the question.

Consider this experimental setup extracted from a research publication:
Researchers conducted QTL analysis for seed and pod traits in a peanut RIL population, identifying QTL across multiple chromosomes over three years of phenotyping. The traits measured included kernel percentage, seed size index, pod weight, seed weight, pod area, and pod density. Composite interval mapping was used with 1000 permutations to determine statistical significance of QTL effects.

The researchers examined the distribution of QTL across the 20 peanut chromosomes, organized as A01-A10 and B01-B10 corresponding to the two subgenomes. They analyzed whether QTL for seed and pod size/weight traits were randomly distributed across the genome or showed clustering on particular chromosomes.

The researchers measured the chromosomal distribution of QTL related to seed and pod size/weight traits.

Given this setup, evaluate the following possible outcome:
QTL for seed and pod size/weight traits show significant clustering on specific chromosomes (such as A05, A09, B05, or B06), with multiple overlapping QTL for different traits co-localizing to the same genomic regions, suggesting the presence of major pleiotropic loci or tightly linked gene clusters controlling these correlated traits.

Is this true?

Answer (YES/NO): NO